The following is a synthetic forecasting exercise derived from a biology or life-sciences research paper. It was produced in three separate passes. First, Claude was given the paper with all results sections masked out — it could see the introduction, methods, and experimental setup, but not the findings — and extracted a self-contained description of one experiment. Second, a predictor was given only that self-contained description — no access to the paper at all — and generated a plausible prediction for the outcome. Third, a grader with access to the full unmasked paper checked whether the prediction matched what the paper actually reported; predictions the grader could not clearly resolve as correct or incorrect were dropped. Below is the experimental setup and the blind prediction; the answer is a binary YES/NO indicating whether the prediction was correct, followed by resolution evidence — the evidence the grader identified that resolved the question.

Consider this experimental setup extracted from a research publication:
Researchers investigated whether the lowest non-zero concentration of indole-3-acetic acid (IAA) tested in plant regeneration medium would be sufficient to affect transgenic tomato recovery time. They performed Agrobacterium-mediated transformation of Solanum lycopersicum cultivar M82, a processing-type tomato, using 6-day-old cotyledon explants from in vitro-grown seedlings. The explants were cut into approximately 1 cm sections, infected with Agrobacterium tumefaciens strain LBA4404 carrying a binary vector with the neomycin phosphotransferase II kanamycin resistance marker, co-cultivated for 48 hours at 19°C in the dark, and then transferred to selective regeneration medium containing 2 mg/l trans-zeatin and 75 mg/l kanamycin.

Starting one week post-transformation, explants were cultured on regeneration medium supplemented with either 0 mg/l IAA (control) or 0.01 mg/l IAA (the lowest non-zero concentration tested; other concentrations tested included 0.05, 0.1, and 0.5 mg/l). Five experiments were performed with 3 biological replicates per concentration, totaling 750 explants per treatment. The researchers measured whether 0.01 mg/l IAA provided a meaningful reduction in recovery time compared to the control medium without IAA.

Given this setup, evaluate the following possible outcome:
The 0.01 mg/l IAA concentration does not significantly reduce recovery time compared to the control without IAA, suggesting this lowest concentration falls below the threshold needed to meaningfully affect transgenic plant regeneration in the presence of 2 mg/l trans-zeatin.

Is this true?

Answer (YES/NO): YES